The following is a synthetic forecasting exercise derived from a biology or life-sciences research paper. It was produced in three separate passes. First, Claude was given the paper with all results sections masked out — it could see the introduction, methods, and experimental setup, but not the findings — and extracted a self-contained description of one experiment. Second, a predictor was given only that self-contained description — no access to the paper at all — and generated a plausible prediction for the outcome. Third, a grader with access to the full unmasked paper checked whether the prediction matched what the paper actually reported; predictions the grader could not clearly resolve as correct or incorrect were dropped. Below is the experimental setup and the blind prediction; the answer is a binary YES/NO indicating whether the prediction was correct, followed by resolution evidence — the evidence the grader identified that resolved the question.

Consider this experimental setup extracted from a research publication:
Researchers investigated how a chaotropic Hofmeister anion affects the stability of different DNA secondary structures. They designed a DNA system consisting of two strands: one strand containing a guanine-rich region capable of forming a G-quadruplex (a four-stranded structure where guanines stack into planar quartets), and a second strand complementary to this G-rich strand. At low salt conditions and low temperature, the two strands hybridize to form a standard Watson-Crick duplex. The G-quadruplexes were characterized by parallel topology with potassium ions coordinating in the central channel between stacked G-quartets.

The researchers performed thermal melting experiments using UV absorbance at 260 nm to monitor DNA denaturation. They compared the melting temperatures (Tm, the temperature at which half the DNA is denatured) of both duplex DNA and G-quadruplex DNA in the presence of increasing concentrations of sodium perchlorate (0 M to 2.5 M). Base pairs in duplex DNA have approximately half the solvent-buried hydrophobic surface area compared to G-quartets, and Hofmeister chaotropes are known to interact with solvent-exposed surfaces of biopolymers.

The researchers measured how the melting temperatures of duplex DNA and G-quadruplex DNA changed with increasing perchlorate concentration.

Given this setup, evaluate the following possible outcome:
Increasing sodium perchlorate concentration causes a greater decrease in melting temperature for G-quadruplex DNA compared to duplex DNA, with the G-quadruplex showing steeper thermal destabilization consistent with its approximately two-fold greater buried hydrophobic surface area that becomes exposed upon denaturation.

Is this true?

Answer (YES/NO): NO